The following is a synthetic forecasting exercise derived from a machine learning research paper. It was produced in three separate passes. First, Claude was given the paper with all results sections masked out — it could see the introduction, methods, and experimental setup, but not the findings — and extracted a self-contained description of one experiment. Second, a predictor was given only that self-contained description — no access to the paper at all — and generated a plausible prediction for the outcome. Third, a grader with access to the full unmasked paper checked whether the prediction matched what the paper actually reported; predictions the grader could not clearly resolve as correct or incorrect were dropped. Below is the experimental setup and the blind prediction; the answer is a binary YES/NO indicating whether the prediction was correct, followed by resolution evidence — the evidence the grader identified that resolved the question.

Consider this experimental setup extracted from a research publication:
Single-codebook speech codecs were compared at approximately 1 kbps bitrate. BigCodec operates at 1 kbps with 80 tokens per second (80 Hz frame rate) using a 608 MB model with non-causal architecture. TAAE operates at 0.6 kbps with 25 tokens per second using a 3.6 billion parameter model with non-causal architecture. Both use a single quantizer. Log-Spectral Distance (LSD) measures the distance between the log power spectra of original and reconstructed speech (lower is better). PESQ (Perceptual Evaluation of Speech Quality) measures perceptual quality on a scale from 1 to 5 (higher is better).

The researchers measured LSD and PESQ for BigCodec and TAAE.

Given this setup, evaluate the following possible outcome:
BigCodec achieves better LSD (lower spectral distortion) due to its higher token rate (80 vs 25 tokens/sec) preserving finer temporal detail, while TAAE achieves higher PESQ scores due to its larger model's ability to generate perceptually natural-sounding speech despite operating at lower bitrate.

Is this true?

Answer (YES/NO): NO